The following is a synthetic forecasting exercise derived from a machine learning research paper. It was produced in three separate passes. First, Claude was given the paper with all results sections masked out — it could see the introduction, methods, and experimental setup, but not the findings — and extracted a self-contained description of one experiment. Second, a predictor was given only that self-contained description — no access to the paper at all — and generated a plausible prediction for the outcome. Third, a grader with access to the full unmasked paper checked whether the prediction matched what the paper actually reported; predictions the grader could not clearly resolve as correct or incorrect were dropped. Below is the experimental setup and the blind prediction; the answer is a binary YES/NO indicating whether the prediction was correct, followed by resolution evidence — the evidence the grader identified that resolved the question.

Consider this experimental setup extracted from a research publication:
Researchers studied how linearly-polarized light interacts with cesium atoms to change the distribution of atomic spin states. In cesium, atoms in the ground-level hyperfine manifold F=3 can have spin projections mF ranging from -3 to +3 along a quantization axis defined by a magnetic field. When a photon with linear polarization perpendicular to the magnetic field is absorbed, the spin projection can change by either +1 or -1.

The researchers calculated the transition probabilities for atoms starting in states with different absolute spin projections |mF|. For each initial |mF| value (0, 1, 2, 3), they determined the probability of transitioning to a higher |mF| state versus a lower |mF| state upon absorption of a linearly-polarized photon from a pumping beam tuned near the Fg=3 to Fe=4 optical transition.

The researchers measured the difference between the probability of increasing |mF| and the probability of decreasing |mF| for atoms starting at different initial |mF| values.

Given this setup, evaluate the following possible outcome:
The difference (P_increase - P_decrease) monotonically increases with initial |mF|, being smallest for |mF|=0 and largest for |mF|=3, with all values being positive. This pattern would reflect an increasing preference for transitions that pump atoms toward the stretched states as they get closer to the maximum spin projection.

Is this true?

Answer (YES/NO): NO